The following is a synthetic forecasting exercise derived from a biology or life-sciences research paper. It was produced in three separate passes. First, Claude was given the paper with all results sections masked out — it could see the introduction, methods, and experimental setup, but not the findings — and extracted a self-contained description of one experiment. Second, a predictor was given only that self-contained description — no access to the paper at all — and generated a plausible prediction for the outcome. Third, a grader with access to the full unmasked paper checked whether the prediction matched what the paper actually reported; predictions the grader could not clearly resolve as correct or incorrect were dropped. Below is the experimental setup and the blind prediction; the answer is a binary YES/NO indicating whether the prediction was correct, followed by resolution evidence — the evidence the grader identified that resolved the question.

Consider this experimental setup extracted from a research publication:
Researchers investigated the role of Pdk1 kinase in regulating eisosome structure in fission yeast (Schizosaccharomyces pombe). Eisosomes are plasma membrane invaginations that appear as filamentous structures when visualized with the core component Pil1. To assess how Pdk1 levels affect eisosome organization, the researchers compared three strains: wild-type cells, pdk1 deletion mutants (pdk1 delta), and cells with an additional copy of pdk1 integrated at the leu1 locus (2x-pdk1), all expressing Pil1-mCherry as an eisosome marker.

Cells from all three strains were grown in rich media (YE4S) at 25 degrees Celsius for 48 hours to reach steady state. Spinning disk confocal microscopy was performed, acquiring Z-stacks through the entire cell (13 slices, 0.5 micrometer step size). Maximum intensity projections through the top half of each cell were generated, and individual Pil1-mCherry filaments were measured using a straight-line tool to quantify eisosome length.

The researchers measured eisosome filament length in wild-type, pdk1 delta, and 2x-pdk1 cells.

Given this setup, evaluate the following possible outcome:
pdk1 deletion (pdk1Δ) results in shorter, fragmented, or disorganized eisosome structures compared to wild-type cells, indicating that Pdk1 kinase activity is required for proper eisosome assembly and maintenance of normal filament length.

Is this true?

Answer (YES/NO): NO